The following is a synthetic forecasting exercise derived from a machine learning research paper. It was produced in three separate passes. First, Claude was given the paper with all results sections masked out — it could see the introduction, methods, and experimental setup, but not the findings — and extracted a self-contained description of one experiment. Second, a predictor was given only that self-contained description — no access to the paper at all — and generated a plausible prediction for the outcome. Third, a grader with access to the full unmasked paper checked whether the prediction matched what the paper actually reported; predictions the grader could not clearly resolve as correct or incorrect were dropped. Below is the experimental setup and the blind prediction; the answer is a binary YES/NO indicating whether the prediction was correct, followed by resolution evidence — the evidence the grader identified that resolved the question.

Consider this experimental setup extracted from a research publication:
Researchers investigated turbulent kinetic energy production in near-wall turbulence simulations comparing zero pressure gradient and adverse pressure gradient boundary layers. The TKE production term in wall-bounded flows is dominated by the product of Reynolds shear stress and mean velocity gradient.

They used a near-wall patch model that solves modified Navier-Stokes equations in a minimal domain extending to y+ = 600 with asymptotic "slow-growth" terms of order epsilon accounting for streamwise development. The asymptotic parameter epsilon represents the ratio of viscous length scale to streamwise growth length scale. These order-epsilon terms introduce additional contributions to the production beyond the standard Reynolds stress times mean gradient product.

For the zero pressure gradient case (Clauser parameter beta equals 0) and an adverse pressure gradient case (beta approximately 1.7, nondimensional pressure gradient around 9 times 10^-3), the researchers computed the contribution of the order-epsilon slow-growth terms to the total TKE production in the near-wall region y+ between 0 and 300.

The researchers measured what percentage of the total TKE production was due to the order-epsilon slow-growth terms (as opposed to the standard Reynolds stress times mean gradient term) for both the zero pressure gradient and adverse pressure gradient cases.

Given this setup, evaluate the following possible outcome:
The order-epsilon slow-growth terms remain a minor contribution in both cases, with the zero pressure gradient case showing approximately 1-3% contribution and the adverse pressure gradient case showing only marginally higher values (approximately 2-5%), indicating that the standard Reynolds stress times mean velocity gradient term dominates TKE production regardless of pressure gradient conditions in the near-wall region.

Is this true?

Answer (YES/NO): NO